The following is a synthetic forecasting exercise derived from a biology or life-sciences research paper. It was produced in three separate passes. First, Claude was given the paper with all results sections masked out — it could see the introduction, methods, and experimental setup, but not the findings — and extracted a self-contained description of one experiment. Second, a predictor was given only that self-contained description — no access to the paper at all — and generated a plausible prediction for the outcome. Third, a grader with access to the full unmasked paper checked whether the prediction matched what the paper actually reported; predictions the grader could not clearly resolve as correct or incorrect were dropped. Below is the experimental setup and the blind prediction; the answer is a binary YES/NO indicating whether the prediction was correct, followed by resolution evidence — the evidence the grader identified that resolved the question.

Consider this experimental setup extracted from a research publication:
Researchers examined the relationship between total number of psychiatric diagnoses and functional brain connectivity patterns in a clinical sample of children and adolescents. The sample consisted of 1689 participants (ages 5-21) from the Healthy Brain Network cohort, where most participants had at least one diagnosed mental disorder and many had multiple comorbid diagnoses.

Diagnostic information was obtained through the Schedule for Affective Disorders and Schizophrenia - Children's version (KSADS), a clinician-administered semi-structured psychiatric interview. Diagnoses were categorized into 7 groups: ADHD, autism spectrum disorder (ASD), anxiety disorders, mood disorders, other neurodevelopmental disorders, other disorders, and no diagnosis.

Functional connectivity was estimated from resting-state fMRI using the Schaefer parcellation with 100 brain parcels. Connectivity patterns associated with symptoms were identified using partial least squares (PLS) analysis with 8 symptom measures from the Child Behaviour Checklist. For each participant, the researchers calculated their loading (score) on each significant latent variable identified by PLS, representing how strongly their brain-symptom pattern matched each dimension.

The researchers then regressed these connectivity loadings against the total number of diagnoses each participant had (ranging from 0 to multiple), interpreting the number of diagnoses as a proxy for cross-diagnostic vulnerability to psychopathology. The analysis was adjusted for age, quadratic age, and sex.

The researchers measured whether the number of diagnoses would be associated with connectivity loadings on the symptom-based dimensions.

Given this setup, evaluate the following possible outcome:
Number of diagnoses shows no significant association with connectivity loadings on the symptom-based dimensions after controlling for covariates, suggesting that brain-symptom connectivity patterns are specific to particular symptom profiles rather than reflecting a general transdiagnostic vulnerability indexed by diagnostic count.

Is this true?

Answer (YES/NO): NO